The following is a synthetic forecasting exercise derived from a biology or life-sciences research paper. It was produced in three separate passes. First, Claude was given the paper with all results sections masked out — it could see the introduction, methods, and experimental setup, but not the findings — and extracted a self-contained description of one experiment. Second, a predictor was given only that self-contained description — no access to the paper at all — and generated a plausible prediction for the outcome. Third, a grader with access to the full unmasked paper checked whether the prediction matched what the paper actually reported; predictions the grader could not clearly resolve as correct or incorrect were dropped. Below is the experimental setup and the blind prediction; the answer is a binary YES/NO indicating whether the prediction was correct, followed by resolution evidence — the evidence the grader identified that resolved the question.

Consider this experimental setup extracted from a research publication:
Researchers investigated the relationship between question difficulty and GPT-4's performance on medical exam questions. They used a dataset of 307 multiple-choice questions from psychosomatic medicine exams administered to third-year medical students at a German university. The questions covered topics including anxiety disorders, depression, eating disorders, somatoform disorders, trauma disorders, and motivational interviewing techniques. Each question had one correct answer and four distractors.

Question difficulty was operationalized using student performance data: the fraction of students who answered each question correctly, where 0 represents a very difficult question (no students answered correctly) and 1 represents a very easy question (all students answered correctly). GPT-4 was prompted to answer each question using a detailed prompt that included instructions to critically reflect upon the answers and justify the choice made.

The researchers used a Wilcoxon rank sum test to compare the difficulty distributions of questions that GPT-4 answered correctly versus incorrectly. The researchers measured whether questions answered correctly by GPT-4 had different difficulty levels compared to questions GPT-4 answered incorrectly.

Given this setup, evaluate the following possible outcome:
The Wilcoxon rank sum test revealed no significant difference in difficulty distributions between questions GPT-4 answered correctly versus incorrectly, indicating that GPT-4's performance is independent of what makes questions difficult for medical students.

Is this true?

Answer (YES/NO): NO